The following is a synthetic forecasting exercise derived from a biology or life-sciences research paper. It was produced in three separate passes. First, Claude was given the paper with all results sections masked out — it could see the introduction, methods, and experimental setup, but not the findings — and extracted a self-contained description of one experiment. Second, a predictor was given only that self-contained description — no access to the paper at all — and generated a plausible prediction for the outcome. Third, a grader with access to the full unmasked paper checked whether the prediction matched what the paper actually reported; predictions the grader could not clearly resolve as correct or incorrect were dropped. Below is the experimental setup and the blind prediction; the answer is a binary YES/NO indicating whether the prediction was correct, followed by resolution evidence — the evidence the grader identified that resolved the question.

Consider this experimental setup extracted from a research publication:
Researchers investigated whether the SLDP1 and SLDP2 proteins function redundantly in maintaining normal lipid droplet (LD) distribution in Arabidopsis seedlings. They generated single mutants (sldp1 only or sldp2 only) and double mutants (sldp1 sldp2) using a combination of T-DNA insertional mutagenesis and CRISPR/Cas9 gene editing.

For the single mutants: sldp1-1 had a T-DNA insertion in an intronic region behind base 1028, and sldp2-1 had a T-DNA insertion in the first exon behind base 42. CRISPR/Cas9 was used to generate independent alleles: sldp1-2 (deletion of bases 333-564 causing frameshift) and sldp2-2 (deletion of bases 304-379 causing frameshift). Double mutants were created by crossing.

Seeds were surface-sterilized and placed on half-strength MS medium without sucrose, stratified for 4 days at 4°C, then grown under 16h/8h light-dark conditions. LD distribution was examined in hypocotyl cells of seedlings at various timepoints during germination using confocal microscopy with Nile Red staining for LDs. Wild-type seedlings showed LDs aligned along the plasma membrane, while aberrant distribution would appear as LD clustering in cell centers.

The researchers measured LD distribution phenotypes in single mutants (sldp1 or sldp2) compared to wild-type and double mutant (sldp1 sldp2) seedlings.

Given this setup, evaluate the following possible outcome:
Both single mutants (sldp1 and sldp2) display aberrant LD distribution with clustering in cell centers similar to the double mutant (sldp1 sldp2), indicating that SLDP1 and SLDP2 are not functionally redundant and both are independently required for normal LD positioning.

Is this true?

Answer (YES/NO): NO